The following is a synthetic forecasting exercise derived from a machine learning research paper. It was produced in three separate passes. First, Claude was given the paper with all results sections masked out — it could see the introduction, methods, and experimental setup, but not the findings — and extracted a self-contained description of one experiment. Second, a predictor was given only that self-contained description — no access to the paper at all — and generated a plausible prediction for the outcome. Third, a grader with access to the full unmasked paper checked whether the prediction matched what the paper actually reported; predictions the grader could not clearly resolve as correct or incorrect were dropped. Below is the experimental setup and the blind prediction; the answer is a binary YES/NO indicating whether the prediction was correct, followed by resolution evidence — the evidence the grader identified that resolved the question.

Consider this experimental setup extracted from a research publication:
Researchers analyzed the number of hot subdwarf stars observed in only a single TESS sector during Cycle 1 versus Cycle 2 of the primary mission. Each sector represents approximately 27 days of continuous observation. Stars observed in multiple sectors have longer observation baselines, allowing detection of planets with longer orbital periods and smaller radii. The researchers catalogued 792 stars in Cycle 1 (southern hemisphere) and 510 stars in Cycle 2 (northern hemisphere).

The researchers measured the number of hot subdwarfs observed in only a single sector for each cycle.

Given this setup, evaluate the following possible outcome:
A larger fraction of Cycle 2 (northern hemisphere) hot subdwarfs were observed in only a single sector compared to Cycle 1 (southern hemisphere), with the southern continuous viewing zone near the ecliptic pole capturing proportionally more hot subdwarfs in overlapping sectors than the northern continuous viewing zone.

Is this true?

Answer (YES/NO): NO